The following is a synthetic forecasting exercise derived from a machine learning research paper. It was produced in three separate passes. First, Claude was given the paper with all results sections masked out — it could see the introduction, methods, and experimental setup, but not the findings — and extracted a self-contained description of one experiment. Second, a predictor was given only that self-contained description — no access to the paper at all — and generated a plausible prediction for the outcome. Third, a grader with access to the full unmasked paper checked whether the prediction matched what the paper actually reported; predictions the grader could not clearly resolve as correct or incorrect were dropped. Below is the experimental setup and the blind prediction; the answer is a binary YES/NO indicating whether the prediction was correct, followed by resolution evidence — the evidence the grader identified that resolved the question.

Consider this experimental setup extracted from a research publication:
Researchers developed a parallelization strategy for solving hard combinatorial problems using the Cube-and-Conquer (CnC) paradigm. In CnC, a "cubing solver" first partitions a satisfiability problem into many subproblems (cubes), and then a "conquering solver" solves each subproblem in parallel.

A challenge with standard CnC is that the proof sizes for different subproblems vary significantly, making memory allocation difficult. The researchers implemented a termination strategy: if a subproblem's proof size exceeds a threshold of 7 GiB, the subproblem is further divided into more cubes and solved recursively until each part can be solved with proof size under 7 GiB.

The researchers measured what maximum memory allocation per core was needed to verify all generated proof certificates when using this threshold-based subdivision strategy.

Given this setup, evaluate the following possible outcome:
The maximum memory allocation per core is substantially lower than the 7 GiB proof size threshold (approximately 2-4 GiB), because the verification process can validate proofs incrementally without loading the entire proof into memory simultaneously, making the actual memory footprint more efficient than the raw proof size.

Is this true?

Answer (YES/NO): YES